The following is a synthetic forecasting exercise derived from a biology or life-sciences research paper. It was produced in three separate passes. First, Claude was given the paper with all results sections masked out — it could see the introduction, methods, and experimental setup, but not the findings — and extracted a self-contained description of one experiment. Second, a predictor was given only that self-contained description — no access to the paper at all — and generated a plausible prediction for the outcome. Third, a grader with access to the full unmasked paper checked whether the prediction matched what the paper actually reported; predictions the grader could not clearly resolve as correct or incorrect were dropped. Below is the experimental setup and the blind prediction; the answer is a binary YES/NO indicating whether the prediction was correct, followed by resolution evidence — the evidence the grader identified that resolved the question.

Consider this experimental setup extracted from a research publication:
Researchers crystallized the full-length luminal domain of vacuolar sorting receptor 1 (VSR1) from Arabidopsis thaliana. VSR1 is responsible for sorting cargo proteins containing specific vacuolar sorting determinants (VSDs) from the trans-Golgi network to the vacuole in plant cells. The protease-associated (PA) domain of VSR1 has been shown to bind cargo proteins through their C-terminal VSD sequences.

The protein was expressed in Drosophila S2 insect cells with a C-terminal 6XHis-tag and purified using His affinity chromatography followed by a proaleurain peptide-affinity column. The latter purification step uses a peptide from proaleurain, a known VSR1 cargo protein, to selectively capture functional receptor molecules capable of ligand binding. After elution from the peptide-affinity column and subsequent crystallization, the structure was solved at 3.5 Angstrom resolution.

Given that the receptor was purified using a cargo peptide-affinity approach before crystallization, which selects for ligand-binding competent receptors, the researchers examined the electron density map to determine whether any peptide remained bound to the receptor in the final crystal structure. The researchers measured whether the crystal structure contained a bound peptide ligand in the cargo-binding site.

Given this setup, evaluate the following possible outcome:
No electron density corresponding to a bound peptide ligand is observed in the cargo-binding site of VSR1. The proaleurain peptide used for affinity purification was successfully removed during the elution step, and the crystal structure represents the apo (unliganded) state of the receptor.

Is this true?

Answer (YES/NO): YES